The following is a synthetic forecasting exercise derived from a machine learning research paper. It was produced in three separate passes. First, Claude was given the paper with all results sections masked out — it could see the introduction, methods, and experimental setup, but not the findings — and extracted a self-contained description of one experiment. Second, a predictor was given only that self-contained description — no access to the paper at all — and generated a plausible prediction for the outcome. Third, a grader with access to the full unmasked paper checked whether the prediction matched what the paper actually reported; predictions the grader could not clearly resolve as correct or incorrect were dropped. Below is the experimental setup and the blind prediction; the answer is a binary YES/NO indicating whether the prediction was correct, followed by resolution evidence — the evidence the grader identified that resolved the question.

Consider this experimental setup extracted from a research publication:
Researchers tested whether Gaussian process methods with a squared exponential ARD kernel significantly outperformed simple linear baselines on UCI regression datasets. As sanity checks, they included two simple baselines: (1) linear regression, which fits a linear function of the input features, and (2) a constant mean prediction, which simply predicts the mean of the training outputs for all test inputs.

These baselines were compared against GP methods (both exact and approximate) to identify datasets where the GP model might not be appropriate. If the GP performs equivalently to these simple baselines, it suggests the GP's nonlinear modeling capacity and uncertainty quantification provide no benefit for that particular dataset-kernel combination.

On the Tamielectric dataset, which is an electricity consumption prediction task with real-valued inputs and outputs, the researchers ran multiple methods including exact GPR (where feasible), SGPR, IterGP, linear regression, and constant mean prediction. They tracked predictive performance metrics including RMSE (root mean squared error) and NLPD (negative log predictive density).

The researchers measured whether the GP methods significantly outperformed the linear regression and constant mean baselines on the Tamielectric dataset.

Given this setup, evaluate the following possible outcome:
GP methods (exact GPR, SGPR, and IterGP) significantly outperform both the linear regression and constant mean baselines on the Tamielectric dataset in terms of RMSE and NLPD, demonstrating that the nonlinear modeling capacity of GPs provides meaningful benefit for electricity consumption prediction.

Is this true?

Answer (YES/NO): NO